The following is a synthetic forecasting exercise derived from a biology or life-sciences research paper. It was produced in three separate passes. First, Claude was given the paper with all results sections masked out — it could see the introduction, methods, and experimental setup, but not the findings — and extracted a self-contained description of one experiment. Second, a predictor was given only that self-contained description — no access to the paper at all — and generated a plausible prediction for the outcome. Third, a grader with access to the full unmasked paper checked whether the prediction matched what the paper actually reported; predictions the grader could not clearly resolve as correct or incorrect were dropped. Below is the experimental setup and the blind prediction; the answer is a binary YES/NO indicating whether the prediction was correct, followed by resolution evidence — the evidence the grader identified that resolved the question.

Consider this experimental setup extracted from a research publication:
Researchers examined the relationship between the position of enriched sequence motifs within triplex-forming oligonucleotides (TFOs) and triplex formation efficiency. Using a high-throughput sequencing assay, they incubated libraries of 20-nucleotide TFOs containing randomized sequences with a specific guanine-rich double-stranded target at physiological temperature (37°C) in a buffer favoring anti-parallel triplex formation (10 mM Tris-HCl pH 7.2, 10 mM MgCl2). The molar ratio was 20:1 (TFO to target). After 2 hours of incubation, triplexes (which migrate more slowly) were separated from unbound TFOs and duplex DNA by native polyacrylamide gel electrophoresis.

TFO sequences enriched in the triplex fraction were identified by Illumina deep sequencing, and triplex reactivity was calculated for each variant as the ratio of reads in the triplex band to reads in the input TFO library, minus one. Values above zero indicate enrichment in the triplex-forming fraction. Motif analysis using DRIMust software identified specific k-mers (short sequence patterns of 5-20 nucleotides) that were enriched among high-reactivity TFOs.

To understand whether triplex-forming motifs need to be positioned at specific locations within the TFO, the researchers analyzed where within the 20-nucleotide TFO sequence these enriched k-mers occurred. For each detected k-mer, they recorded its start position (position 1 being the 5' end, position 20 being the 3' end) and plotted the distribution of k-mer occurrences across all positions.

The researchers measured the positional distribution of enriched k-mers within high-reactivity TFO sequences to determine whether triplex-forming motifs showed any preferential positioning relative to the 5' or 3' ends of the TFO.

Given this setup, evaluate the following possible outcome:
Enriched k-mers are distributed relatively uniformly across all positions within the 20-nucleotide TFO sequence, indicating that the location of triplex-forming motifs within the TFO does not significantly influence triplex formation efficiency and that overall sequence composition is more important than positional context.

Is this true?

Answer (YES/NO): NO